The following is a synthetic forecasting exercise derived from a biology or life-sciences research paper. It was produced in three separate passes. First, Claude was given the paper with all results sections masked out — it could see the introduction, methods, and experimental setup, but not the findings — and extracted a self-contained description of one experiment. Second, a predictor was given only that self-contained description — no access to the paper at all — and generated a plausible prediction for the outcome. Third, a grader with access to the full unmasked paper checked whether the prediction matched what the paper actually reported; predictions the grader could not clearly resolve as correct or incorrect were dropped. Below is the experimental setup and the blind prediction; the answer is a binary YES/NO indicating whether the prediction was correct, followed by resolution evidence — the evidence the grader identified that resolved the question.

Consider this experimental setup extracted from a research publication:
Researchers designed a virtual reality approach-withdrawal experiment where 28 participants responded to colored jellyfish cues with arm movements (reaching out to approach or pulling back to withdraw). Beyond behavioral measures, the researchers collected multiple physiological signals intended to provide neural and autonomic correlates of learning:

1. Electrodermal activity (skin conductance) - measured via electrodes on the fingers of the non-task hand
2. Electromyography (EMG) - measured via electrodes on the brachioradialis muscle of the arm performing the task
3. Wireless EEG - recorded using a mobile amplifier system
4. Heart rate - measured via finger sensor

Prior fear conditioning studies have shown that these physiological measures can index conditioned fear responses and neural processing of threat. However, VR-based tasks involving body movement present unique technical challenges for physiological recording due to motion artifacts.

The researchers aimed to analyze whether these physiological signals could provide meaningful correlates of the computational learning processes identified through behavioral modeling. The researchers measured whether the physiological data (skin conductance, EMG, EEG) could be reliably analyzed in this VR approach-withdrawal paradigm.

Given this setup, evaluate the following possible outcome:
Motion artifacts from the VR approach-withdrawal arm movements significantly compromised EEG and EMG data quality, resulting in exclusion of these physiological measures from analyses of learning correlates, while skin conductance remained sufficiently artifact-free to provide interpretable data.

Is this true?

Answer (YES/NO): NO